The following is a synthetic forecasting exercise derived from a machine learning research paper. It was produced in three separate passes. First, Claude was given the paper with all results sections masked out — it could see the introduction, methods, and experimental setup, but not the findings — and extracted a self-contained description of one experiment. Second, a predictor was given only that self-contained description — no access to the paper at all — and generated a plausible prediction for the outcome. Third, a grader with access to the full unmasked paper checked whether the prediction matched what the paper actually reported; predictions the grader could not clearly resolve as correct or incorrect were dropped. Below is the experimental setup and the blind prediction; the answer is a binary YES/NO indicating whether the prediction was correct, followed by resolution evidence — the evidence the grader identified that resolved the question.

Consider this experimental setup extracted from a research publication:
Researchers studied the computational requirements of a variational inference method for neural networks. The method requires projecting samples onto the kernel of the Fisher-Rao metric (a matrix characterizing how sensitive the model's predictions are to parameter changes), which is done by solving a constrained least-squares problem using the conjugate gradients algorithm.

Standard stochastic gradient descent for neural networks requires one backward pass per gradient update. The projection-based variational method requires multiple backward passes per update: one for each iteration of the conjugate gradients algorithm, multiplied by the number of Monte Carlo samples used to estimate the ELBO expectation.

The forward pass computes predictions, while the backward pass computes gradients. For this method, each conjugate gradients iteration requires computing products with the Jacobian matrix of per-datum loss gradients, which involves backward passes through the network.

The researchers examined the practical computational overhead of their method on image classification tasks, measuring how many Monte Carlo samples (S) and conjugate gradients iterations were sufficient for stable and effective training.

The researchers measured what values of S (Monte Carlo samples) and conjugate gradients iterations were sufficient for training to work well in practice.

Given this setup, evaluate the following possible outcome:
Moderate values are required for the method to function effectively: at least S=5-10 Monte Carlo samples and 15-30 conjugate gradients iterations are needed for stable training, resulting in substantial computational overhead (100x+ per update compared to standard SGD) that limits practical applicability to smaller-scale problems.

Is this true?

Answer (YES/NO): NO